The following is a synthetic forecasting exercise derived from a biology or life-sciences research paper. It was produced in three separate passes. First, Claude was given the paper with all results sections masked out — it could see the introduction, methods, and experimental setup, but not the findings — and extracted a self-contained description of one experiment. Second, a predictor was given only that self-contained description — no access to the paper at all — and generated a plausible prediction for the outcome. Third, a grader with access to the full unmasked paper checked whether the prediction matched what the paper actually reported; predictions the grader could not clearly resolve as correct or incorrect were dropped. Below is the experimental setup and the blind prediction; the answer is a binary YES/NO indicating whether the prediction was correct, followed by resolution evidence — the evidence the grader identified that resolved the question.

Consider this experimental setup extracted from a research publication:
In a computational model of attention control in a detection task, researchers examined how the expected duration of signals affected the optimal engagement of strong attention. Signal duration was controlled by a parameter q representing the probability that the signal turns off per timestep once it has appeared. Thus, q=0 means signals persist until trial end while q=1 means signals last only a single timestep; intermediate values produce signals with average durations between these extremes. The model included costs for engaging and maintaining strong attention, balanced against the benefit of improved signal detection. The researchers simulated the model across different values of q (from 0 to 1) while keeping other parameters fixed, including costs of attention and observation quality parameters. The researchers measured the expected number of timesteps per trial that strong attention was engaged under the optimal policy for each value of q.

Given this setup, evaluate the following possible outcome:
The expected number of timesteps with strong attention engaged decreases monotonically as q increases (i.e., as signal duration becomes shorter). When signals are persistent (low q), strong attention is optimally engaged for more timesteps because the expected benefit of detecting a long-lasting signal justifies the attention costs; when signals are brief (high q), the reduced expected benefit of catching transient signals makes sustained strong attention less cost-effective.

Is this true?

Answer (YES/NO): NO